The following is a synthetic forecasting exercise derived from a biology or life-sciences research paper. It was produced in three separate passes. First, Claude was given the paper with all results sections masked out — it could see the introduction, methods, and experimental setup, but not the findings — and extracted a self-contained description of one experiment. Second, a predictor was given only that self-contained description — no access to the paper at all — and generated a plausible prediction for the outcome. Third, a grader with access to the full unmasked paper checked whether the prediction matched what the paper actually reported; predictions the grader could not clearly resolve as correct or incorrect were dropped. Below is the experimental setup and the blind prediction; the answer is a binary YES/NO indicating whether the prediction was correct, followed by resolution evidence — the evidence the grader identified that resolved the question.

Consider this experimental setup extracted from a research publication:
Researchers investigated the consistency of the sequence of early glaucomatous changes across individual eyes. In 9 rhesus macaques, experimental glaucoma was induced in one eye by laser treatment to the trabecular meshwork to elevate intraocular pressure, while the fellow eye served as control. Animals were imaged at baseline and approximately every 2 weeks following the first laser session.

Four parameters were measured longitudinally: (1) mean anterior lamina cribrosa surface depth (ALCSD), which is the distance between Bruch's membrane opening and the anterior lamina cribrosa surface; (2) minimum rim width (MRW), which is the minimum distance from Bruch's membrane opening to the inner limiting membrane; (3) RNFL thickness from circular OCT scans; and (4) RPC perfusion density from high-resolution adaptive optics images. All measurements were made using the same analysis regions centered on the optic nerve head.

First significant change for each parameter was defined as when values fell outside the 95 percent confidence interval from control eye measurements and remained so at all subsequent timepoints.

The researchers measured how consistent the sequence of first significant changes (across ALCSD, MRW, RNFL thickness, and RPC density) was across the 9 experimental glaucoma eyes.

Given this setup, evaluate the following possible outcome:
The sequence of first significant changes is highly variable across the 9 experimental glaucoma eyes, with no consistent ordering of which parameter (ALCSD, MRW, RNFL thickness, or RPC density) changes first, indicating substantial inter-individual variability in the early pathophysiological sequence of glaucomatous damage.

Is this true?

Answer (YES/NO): NO